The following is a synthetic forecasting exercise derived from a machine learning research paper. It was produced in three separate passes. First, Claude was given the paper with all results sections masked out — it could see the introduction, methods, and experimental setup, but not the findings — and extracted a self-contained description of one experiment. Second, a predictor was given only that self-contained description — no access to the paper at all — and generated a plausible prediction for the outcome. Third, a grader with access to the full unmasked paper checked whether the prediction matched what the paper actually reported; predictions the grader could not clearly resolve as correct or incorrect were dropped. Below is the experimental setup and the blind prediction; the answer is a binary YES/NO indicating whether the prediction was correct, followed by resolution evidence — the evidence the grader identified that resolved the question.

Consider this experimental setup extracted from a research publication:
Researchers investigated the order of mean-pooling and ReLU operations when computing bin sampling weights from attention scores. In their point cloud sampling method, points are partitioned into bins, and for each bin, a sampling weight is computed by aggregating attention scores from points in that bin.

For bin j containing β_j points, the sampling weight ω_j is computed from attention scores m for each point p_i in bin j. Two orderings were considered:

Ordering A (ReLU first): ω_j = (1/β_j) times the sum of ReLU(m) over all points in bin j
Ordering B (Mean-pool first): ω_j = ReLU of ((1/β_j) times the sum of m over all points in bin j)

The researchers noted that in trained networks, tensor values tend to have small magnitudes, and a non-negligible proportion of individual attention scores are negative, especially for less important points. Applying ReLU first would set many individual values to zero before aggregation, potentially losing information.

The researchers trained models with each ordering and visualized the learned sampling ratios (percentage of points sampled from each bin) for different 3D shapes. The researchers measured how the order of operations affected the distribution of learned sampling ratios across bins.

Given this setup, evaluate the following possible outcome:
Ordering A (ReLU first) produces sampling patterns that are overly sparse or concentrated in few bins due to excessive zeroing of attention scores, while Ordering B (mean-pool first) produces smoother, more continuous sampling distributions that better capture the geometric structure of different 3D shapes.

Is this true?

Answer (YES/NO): NO